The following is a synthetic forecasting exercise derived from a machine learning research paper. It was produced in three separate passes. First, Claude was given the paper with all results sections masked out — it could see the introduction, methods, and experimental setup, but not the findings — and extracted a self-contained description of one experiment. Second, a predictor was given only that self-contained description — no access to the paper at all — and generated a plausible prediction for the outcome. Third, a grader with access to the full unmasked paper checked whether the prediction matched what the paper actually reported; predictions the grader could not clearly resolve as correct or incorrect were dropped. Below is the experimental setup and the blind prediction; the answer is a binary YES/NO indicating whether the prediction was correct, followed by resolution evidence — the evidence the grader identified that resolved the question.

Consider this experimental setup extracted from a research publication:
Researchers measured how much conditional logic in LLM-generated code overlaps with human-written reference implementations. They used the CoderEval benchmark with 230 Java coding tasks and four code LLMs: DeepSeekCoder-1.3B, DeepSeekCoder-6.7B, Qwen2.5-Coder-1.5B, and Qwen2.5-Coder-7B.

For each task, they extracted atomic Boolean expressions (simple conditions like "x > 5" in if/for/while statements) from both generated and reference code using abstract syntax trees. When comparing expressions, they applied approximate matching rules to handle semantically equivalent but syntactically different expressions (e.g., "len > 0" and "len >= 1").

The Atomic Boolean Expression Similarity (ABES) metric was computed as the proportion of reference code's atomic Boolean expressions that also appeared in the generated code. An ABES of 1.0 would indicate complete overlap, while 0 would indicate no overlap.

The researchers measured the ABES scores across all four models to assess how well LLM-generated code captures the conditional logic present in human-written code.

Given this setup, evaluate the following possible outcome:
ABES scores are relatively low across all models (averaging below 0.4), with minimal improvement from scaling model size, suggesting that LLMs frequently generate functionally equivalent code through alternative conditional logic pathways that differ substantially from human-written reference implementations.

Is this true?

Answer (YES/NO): NO